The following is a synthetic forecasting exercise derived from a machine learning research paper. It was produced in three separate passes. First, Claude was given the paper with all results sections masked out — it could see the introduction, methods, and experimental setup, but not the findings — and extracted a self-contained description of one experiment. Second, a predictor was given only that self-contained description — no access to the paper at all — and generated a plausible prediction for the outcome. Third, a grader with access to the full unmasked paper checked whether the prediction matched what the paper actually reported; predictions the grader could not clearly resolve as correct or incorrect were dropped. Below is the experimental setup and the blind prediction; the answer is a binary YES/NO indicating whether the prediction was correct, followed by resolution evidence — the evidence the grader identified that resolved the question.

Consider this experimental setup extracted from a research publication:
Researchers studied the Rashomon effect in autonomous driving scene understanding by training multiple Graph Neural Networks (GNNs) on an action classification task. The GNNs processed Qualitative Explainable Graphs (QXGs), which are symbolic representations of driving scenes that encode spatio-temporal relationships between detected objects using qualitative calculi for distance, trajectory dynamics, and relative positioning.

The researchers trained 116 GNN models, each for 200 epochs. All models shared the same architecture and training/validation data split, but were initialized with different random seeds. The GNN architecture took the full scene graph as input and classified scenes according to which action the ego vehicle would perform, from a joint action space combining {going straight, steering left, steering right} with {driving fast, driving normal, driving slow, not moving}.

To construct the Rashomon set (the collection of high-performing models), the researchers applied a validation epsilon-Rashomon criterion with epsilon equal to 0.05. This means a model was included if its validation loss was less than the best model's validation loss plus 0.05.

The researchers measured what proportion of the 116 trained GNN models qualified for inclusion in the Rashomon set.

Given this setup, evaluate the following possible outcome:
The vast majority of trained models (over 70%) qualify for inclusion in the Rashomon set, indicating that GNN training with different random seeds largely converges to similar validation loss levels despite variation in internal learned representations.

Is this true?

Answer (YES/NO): NO